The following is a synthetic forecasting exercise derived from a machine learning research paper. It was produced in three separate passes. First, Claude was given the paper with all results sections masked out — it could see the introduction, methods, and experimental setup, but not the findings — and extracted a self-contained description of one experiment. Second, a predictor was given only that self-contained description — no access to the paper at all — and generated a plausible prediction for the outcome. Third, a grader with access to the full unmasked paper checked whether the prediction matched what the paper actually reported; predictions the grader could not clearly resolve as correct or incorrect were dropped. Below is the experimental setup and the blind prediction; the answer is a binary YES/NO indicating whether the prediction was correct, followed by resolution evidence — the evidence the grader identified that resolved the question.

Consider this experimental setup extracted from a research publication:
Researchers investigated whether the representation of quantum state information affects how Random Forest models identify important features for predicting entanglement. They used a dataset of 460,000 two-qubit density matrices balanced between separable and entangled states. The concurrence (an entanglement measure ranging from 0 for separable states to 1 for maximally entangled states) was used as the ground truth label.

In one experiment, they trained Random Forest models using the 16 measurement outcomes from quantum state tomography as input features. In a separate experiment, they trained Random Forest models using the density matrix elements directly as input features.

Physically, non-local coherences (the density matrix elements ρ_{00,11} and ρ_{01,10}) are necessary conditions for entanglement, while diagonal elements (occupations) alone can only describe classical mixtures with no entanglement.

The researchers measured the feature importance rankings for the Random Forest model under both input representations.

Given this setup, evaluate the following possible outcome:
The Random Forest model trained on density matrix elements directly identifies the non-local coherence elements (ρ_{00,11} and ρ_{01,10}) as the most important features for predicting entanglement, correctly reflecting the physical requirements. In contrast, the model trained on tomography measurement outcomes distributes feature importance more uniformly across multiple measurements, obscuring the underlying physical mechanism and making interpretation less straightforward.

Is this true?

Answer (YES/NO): NO